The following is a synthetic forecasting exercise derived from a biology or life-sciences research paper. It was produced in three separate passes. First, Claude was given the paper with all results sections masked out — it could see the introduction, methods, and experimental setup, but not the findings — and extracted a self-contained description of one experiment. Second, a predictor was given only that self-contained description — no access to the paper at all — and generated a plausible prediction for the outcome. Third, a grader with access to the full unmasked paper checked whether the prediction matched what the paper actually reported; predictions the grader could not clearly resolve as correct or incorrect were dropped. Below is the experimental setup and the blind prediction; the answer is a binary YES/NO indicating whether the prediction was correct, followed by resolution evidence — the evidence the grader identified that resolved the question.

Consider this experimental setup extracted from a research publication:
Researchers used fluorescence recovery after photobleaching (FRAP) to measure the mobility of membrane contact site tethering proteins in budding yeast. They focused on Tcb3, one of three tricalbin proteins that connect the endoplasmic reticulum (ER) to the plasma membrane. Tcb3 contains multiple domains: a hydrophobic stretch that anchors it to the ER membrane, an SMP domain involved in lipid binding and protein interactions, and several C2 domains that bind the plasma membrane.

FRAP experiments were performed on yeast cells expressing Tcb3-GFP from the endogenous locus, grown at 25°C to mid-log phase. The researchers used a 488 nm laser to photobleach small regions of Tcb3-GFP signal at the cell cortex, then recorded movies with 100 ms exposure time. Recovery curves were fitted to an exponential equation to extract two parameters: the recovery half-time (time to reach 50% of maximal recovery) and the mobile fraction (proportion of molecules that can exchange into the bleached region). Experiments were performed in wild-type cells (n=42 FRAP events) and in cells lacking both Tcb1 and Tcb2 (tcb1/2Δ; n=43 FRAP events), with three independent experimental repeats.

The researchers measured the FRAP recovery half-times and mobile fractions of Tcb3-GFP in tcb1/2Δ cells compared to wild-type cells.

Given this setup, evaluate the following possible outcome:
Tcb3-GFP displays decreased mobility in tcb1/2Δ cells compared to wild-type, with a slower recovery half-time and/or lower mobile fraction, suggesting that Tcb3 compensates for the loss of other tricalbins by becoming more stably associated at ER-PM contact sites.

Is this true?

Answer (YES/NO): NO